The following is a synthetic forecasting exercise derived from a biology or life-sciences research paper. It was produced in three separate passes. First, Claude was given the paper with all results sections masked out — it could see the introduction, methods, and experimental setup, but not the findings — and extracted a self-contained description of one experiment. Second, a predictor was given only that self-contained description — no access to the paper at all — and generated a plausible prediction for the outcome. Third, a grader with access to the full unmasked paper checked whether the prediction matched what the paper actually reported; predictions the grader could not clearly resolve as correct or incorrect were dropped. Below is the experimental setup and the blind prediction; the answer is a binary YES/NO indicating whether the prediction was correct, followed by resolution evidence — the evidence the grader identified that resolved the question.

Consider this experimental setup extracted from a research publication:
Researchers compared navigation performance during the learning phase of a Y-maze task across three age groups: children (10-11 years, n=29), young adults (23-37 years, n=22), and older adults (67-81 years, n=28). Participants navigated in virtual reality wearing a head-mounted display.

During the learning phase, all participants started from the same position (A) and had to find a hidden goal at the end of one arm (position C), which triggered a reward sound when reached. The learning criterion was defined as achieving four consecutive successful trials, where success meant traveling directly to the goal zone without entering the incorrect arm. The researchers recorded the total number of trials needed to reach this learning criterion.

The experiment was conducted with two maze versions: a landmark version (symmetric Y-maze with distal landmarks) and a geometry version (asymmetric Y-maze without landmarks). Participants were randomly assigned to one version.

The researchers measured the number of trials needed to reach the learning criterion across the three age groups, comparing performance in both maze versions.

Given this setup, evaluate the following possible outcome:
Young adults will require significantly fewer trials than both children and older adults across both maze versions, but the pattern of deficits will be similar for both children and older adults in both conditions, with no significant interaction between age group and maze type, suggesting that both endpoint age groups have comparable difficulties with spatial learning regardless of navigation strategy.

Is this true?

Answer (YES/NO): NO